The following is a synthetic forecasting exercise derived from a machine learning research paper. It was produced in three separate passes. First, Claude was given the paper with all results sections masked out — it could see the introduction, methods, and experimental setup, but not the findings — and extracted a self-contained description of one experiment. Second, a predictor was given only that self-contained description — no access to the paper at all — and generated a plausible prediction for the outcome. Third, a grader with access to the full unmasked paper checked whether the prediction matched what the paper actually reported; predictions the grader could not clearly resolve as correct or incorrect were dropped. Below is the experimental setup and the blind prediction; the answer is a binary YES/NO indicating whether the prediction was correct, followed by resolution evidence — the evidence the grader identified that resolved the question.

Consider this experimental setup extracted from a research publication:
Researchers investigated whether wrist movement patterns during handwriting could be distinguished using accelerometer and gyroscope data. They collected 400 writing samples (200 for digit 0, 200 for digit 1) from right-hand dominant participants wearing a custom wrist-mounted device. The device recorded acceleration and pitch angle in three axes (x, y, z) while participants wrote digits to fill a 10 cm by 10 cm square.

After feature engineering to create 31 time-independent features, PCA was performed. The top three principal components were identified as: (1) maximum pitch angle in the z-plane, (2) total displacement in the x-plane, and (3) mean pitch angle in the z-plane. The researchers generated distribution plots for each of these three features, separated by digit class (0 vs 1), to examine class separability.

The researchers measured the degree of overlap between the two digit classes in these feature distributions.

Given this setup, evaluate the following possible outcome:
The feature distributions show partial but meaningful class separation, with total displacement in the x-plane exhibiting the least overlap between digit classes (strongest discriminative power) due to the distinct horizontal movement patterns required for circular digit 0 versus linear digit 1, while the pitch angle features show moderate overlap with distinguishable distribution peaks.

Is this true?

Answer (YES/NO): NO